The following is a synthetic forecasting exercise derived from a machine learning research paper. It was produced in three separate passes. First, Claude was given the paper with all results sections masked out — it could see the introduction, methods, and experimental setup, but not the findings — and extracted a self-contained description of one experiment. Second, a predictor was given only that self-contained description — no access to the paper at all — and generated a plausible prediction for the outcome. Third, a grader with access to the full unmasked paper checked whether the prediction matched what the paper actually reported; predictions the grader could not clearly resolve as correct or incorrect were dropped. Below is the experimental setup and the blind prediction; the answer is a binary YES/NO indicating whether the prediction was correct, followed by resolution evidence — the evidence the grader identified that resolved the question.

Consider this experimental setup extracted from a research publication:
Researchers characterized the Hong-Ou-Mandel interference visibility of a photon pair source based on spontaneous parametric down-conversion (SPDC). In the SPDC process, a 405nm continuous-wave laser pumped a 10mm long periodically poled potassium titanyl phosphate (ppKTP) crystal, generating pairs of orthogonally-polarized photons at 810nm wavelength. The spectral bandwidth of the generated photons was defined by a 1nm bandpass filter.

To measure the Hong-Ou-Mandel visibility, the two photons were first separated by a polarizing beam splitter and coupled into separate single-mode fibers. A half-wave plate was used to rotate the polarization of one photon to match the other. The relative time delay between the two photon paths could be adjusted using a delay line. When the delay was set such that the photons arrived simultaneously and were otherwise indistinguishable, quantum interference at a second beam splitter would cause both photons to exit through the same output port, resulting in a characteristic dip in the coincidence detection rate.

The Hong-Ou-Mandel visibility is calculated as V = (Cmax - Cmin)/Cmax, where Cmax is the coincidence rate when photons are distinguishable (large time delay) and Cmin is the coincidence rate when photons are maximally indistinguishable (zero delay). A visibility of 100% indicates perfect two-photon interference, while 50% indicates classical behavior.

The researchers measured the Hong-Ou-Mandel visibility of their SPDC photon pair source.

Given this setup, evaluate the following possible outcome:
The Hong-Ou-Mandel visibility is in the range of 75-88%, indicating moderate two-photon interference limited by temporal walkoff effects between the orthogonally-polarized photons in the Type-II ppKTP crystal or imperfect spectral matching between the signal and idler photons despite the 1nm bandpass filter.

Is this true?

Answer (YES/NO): NO